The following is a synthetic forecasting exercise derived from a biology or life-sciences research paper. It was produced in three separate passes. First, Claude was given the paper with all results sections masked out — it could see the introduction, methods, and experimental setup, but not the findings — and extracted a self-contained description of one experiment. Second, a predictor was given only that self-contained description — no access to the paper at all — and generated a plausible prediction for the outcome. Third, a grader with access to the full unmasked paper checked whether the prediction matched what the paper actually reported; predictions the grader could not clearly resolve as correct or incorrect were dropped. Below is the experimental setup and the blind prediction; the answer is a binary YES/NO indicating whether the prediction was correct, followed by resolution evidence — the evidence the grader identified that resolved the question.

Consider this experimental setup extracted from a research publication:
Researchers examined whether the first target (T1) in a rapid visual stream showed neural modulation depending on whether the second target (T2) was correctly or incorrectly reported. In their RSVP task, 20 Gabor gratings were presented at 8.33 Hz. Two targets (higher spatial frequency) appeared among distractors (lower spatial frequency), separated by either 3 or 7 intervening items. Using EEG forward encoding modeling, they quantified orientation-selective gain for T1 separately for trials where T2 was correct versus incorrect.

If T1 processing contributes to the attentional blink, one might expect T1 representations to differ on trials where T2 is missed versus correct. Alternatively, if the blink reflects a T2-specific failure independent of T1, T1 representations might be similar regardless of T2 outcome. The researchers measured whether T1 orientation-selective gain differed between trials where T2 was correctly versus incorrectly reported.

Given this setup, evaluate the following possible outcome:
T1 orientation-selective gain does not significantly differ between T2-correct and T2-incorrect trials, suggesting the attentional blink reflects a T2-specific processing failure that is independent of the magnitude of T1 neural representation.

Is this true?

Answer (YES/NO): YES